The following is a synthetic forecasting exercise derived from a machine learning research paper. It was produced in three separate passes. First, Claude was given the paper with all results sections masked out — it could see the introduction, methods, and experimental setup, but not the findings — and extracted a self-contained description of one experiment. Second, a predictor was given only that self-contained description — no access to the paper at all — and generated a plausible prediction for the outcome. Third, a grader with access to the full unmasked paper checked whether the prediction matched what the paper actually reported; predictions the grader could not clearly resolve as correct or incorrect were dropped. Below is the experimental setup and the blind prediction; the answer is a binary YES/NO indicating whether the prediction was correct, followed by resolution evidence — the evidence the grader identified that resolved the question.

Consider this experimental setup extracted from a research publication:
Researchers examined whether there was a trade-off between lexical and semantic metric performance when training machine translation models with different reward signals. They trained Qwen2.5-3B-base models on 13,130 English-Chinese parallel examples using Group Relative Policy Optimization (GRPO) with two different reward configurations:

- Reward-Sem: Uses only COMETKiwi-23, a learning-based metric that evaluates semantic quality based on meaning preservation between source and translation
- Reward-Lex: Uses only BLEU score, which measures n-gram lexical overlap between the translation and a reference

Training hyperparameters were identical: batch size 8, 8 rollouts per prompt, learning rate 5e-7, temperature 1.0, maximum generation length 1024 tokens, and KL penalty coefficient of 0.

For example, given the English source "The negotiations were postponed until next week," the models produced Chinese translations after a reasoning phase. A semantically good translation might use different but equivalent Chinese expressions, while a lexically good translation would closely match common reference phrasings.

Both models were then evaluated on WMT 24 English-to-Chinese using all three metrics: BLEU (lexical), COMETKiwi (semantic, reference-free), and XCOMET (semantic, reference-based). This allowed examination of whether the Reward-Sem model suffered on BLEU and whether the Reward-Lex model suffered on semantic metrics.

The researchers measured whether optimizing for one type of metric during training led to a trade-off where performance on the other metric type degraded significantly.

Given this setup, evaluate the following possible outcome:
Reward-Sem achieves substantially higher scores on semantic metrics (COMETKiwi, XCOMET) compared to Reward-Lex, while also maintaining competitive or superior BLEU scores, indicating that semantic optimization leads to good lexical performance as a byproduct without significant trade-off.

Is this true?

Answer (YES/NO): NO